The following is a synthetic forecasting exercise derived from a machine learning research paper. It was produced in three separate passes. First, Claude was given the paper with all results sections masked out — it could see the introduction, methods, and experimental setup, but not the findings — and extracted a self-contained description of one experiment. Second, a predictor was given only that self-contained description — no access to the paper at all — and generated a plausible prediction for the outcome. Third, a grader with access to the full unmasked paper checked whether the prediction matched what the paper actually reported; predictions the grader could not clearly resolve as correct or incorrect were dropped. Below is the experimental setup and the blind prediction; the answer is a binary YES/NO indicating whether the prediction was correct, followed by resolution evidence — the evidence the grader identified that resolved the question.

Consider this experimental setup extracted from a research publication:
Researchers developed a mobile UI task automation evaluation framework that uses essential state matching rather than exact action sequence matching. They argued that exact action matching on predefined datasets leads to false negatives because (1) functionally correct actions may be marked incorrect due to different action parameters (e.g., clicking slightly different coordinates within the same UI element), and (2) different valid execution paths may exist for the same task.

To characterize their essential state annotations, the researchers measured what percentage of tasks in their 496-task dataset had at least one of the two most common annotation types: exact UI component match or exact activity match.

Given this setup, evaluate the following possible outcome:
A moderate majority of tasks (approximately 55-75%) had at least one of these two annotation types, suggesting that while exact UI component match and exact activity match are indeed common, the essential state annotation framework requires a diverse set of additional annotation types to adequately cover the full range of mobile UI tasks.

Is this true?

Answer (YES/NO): NO